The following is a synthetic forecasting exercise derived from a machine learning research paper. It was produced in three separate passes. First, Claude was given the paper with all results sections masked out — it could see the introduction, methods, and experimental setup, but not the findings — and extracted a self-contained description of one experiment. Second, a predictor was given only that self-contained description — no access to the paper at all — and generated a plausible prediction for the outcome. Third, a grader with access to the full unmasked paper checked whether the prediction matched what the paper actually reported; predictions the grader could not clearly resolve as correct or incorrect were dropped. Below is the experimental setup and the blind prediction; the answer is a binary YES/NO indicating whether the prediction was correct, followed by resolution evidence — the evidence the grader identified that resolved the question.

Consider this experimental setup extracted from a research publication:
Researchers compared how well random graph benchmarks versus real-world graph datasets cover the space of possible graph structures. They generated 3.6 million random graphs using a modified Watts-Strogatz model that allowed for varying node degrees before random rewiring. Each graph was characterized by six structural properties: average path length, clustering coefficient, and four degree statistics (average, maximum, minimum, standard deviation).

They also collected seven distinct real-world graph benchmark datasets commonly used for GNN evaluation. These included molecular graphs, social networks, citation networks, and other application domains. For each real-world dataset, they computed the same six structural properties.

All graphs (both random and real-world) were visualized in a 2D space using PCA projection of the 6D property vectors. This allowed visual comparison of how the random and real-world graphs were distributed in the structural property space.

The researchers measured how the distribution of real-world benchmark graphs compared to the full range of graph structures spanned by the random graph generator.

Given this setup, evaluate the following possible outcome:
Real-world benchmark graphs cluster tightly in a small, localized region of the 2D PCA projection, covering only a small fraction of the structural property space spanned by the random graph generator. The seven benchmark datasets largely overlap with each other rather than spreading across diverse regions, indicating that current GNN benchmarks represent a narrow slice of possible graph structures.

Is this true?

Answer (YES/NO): YES